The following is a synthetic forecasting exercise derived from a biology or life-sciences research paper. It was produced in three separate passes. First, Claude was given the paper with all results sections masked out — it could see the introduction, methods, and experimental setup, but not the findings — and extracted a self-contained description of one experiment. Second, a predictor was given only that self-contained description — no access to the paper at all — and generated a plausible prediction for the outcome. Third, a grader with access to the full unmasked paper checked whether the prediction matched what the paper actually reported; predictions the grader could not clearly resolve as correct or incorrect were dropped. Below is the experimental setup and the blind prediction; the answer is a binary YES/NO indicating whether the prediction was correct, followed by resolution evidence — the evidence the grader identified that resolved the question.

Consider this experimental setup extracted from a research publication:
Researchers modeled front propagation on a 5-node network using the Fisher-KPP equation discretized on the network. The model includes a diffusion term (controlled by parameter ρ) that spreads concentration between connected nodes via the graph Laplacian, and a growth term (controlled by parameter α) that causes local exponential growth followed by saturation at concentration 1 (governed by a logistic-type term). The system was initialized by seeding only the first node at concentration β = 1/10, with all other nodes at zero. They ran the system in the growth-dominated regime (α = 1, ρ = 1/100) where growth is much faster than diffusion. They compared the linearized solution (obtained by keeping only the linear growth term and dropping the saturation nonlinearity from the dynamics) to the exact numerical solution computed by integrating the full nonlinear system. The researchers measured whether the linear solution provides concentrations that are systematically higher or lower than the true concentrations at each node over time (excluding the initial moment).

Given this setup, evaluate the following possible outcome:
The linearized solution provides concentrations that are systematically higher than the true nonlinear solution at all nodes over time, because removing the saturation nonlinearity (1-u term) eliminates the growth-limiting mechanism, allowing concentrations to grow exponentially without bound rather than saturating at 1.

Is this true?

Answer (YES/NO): YES